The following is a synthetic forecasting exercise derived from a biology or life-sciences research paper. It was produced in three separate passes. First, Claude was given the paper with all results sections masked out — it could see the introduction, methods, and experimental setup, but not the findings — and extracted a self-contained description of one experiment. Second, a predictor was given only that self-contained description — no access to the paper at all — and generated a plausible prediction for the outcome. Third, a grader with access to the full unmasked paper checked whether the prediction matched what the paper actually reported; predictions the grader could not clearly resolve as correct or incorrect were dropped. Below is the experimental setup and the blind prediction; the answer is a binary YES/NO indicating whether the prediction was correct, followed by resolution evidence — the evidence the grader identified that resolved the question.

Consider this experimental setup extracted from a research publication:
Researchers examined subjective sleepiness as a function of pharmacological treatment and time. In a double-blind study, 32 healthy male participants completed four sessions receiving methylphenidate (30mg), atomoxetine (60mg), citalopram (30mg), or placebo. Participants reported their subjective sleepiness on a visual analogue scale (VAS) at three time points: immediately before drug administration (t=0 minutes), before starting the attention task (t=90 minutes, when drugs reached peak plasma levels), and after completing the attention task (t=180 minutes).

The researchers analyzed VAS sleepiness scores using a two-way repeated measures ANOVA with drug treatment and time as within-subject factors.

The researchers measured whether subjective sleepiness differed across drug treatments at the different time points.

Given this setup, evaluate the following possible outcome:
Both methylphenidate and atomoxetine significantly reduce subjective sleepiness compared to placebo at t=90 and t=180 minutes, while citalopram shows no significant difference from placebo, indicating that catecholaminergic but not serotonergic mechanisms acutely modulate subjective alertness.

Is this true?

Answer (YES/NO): NO